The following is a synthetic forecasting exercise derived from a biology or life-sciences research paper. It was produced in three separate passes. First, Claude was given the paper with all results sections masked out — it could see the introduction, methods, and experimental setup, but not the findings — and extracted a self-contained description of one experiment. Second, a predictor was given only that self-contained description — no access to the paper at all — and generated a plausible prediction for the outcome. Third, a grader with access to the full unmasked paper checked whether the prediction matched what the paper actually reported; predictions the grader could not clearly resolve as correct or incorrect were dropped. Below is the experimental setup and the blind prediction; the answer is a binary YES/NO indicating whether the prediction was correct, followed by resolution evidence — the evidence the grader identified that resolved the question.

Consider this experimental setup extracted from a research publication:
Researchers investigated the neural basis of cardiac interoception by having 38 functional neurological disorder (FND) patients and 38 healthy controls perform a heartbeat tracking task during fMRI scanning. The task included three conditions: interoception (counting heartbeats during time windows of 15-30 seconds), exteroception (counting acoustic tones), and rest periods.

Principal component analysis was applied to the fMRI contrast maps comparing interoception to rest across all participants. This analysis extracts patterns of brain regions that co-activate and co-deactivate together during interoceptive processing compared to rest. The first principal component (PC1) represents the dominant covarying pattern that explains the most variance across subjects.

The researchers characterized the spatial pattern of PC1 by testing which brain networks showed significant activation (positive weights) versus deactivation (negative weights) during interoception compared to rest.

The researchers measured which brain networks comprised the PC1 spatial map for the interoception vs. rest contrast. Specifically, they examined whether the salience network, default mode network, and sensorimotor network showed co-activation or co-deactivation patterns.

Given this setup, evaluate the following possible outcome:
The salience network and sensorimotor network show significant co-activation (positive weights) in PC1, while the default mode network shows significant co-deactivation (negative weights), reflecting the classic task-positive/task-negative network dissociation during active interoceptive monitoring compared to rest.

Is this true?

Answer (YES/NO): YES